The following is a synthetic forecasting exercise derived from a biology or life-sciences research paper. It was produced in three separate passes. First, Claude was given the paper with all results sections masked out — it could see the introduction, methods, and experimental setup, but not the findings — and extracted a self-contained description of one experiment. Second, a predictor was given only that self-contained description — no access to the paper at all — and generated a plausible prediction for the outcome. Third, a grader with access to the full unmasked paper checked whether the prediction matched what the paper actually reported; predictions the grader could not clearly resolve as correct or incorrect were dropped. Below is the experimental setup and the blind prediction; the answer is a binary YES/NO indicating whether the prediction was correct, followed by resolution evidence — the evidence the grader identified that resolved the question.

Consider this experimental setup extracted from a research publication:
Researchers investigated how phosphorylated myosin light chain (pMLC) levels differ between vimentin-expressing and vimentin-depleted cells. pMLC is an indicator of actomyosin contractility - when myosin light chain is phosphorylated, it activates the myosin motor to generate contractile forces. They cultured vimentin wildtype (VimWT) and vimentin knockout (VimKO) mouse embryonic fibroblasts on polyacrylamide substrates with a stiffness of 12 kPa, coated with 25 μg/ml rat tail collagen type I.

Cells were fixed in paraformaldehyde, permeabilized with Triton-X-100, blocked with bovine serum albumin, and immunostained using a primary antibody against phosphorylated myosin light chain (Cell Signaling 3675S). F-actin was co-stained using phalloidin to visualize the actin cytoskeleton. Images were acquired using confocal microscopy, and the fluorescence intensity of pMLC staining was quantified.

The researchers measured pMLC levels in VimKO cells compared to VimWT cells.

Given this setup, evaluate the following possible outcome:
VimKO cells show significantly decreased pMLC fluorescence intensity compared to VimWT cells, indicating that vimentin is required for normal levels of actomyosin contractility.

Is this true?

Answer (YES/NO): NO